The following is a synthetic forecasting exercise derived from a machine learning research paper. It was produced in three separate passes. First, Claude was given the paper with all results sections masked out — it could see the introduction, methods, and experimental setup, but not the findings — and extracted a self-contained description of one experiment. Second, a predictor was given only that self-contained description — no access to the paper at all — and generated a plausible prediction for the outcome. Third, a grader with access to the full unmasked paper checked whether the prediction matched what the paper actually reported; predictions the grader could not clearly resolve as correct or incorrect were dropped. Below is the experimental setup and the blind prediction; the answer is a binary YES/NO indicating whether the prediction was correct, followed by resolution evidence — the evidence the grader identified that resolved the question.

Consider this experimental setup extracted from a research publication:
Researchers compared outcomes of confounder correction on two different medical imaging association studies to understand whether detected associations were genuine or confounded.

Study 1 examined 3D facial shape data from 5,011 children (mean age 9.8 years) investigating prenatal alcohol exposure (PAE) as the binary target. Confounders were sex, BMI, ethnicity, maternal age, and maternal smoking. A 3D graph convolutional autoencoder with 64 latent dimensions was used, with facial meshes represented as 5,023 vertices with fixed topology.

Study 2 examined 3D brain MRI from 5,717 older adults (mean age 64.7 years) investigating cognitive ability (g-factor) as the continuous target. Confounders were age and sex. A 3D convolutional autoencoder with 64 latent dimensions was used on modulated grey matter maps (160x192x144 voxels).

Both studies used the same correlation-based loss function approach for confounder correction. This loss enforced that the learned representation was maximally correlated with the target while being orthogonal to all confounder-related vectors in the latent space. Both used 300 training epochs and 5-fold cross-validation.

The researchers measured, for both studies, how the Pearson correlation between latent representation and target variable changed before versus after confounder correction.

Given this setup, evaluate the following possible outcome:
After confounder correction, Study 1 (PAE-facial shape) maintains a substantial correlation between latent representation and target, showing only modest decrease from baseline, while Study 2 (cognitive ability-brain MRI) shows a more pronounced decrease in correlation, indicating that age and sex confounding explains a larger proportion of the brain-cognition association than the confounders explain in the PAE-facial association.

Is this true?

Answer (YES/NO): NO